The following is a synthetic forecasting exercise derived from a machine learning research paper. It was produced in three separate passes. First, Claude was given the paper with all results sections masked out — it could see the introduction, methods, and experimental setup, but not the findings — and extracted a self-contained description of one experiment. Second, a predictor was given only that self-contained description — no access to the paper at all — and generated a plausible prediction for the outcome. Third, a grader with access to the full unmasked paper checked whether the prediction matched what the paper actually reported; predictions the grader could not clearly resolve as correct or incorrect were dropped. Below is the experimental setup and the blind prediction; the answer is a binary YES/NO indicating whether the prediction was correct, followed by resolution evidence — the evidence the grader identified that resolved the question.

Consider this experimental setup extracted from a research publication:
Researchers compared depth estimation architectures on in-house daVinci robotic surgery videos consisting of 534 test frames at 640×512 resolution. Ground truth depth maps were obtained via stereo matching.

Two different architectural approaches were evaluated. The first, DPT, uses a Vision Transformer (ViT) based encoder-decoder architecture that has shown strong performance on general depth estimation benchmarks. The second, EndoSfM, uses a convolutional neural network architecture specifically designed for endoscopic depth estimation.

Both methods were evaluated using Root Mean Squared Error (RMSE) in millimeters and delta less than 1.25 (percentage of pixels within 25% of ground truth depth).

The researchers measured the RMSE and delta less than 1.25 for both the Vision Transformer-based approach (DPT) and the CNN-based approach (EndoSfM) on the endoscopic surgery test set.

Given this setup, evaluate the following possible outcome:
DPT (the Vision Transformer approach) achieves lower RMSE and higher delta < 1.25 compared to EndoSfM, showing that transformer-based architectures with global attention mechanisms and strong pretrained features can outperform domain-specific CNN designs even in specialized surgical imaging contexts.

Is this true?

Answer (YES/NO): NO